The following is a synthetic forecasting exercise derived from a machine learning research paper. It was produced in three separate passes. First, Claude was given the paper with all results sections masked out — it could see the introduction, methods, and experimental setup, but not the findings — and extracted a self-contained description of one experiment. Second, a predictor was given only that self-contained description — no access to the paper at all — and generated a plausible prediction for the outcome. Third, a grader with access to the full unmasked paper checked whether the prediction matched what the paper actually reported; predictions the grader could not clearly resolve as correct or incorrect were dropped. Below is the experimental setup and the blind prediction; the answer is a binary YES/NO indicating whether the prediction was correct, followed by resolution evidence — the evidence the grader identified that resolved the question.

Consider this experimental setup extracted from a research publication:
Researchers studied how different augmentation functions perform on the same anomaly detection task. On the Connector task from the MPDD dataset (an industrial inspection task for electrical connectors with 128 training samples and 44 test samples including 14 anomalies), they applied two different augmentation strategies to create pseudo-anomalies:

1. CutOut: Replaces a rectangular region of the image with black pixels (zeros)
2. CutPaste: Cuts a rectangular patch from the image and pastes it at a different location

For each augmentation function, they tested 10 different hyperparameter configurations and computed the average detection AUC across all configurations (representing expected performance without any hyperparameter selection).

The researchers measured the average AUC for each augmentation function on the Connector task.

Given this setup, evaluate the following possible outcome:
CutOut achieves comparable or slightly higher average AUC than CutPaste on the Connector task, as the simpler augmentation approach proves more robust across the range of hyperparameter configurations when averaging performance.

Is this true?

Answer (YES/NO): YES